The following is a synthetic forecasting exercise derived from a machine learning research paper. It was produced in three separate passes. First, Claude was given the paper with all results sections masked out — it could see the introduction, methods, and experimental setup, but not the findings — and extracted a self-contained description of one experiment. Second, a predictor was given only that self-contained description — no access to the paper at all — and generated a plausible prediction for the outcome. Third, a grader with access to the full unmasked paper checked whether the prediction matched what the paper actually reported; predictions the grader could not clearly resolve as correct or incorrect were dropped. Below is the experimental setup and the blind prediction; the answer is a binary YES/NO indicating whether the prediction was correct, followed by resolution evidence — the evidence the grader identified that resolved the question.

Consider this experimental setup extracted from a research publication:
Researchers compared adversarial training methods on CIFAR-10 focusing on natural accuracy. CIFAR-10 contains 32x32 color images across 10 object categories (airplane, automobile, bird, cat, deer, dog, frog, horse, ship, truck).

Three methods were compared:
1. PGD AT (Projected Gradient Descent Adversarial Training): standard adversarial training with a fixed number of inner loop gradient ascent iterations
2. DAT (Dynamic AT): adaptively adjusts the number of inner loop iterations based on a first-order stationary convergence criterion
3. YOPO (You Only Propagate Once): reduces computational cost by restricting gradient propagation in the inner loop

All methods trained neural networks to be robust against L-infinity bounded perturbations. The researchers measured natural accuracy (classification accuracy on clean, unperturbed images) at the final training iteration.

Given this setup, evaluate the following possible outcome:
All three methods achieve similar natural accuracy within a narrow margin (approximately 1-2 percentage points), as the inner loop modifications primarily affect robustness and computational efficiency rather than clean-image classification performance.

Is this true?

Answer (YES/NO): NO